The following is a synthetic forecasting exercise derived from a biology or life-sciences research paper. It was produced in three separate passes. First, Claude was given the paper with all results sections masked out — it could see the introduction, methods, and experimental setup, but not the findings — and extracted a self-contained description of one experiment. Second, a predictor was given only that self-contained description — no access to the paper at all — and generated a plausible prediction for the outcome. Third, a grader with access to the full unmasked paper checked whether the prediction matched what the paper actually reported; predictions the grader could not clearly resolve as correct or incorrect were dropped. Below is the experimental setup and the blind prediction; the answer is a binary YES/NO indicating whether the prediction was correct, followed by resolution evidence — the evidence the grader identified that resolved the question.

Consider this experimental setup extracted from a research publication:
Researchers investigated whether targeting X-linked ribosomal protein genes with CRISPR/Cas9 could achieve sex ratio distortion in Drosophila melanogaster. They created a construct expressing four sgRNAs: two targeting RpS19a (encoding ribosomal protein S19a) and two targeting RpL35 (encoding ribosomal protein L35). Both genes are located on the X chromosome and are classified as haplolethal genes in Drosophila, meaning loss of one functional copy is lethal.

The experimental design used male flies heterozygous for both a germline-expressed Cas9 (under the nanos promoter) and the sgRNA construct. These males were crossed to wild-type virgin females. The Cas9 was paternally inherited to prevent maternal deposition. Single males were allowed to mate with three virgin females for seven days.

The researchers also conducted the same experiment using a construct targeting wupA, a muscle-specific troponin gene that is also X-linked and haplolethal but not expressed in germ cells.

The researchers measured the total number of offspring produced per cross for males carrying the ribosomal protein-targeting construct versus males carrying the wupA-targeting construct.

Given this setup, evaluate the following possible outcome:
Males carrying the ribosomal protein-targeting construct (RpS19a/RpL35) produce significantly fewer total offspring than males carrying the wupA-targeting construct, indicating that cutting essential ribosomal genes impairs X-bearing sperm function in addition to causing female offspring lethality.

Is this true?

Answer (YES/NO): NO